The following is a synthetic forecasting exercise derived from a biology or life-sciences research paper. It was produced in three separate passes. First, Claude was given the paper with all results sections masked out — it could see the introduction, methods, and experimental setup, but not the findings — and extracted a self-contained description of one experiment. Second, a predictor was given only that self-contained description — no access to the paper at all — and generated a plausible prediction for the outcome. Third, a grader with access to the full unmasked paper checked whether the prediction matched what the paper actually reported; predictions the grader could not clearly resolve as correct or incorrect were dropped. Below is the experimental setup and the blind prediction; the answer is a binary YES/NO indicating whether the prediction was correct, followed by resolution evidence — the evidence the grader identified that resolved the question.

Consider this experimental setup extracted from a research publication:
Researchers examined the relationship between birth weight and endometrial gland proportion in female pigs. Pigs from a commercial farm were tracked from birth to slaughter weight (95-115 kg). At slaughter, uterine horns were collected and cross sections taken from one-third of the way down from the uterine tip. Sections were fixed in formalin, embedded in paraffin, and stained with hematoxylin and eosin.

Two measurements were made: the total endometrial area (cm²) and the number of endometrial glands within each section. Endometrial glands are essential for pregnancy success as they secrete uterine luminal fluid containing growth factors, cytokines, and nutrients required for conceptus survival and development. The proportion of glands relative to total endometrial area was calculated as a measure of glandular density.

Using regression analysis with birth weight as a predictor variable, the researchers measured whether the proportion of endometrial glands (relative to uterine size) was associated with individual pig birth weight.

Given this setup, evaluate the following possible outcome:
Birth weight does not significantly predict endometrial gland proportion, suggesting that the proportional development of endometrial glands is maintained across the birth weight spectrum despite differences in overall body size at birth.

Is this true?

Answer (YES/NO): NO